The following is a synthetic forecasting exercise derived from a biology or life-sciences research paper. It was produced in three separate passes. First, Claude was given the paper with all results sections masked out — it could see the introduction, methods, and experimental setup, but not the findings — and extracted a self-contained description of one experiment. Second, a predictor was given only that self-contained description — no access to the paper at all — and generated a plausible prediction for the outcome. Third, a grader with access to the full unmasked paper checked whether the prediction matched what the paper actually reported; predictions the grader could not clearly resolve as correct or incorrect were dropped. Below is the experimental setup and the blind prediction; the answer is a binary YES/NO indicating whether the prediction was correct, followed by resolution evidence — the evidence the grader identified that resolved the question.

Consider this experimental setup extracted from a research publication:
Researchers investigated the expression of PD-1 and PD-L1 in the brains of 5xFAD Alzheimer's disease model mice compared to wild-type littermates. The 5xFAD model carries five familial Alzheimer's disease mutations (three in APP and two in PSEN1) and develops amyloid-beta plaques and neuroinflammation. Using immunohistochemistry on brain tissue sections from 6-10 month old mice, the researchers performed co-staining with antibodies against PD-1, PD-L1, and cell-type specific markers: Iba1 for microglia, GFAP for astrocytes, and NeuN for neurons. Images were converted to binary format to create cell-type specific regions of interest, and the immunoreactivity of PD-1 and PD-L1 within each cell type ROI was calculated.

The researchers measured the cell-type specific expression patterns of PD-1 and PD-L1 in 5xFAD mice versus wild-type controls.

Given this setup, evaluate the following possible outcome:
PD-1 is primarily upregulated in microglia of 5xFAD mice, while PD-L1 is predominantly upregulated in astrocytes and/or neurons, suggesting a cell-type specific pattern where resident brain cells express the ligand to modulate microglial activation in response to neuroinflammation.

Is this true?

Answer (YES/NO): YES